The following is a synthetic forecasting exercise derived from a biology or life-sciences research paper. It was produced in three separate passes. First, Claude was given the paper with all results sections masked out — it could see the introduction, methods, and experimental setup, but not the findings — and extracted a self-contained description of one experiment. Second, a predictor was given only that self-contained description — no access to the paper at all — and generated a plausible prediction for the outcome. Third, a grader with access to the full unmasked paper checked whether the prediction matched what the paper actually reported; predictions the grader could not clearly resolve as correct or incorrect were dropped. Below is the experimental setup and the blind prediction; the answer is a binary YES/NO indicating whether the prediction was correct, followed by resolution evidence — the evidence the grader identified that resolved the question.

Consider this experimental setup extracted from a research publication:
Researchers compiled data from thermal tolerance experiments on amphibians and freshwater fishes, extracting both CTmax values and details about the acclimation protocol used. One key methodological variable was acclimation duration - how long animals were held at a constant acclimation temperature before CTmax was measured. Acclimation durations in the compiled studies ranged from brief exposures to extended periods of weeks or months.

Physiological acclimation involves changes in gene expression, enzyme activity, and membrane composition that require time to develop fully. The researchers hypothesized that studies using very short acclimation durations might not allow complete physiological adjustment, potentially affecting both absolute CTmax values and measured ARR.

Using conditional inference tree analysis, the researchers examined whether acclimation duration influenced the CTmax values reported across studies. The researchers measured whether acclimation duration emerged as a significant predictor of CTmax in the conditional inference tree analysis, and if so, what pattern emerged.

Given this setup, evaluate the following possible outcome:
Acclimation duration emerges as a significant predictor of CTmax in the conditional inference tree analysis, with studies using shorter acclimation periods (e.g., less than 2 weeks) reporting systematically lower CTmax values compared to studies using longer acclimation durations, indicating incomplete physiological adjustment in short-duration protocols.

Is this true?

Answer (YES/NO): YES